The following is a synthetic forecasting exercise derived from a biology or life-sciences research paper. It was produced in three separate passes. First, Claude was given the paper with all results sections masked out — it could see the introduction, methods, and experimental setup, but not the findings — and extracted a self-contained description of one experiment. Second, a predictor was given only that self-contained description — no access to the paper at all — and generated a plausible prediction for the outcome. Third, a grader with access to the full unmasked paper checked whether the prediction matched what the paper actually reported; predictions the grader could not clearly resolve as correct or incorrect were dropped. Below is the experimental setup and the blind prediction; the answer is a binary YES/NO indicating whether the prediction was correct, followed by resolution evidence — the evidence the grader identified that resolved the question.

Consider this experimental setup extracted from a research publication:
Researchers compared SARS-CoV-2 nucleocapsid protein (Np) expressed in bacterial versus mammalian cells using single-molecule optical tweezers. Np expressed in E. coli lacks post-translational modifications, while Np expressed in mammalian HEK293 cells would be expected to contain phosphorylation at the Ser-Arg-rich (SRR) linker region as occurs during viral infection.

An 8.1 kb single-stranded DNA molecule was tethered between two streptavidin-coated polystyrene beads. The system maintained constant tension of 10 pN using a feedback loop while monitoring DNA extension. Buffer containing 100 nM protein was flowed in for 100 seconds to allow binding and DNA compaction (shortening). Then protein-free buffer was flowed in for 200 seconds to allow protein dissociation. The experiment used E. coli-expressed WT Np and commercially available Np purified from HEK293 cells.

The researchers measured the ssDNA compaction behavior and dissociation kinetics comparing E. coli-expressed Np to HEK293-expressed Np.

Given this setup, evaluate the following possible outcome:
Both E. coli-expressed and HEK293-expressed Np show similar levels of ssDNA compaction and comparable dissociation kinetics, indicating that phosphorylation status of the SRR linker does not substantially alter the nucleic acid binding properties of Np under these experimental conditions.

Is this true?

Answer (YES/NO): NO